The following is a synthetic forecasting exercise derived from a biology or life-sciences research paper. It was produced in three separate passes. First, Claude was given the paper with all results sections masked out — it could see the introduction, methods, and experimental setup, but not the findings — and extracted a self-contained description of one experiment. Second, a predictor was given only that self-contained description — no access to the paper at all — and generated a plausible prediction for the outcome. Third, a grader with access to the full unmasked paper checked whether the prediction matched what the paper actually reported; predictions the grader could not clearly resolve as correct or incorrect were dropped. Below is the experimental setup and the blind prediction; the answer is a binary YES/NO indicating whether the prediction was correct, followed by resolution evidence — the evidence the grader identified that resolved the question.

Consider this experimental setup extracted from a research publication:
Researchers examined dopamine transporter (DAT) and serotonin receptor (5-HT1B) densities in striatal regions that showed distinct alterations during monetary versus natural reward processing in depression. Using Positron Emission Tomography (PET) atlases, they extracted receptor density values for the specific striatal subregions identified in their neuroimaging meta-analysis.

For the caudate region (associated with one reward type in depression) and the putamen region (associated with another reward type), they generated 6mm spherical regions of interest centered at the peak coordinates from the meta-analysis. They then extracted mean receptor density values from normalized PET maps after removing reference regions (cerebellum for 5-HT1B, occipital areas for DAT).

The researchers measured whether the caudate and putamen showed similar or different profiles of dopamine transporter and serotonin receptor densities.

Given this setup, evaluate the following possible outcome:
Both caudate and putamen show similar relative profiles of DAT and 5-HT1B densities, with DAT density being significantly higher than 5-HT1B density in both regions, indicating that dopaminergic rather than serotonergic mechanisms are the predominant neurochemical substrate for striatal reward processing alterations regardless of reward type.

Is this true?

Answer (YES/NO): NO